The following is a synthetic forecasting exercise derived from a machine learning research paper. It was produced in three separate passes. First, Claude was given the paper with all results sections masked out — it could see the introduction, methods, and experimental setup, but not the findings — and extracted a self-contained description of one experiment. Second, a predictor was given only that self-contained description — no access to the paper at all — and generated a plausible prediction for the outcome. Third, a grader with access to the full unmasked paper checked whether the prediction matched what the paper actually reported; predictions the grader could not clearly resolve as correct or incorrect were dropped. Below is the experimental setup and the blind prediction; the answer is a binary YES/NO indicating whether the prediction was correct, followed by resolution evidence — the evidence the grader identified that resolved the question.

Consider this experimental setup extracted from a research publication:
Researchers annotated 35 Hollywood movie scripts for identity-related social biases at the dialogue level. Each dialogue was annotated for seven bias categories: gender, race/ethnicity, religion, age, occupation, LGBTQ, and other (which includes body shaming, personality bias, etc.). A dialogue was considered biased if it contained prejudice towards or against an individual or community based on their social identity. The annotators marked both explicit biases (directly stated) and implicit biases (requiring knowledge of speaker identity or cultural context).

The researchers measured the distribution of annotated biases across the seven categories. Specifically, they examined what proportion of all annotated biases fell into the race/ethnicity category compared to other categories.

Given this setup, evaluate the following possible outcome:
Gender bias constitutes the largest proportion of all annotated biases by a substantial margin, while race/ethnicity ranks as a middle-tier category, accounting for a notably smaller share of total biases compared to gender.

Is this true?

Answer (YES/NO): NO